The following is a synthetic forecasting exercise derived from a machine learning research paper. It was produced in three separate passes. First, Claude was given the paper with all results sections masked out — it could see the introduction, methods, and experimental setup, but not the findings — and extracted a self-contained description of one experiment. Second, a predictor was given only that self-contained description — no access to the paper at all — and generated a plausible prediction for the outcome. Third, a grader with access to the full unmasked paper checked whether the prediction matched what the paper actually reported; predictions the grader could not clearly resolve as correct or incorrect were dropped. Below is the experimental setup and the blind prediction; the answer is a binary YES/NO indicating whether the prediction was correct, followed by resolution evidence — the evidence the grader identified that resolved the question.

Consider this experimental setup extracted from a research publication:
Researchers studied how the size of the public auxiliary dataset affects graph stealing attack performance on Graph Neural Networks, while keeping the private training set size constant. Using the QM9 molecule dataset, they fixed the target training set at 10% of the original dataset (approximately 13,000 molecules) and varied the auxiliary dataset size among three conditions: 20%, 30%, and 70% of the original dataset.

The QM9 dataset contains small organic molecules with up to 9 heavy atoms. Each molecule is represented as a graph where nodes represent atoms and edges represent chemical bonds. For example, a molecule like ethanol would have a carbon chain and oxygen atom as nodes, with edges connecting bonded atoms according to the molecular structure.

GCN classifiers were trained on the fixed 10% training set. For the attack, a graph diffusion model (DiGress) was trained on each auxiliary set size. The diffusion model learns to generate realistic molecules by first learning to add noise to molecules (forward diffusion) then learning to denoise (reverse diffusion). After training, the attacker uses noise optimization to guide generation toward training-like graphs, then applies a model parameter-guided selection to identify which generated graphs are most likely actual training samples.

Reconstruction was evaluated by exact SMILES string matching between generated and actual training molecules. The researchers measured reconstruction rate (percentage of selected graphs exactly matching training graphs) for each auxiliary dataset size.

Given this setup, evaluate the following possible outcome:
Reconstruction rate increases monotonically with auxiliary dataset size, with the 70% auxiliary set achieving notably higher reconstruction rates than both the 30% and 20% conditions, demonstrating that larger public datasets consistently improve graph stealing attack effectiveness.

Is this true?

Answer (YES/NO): NO